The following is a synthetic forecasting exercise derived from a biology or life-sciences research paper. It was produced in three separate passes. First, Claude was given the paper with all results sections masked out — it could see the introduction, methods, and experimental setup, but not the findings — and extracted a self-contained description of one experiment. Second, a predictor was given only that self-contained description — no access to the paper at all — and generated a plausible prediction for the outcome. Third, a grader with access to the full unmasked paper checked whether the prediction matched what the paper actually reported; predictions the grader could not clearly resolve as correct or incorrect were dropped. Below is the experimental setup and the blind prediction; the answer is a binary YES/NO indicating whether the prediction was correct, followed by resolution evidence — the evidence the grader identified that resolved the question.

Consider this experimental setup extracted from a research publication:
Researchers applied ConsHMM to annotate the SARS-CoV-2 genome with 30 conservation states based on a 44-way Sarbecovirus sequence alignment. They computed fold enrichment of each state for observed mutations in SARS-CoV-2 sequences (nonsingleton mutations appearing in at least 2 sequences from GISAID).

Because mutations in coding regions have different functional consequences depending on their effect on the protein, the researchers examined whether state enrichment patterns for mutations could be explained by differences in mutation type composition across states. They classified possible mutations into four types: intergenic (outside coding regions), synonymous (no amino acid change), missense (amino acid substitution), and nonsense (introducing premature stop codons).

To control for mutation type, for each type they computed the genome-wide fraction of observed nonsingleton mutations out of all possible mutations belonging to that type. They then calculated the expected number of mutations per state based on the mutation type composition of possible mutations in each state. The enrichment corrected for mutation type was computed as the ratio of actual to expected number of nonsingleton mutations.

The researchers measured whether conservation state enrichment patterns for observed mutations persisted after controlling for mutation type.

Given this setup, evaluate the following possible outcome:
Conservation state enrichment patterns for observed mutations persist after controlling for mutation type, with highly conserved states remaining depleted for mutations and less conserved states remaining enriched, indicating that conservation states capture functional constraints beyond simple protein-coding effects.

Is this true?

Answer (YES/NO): YES